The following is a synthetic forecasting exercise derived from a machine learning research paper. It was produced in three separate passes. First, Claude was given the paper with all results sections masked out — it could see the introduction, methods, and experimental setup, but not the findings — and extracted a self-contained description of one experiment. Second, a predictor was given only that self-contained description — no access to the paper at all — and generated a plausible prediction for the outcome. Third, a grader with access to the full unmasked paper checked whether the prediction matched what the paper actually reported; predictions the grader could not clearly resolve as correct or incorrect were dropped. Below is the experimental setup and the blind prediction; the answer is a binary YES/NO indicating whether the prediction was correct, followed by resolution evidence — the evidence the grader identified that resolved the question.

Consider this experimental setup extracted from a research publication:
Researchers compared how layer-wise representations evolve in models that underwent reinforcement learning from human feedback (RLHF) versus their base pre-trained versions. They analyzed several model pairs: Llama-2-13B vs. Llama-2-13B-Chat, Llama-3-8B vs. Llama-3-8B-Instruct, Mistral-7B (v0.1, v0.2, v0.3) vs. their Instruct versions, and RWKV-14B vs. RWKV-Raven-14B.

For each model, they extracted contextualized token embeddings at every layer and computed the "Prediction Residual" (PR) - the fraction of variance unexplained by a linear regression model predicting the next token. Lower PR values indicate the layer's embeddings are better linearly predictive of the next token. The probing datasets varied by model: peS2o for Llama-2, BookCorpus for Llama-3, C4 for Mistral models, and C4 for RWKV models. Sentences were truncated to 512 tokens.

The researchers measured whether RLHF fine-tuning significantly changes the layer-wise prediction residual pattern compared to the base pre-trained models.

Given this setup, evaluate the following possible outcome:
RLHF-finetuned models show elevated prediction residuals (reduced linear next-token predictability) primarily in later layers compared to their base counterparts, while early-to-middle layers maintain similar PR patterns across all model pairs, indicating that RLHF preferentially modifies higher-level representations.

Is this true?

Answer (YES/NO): NO